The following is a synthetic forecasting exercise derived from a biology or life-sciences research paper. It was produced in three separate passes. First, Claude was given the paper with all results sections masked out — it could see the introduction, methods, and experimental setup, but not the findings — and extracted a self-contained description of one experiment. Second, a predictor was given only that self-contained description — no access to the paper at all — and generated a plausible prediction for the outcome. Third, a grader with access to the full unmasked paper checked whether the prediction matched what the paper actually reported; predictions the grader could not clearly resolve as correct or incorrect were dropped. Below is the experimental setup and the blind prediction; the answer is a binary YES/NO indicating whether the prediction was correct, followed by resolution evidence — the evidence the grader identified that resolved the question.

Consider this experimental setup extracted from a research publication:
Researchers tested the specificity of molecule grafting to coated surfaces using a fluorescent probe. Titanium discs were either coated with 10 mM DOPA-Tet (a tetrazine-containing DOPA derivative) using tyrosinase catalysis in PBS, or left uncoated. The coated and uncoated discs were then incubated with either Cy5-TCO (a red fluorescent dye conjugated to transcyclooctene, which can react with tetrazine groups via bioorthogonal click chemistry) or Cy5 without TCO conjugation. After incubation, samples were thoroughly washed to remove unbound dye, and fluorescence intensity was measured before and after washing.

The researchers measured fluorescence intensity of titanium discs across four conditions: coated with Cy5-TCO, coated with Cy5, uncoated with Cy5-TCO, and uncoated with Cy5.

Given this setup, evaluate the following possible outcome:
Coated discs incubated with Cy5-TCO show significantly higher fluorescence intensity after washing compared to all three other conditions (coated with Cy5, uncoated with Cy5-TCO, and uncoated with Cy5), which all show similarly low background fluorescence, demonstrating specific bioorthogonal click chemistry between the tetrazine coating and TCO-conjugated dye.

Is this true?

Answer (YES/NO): NO